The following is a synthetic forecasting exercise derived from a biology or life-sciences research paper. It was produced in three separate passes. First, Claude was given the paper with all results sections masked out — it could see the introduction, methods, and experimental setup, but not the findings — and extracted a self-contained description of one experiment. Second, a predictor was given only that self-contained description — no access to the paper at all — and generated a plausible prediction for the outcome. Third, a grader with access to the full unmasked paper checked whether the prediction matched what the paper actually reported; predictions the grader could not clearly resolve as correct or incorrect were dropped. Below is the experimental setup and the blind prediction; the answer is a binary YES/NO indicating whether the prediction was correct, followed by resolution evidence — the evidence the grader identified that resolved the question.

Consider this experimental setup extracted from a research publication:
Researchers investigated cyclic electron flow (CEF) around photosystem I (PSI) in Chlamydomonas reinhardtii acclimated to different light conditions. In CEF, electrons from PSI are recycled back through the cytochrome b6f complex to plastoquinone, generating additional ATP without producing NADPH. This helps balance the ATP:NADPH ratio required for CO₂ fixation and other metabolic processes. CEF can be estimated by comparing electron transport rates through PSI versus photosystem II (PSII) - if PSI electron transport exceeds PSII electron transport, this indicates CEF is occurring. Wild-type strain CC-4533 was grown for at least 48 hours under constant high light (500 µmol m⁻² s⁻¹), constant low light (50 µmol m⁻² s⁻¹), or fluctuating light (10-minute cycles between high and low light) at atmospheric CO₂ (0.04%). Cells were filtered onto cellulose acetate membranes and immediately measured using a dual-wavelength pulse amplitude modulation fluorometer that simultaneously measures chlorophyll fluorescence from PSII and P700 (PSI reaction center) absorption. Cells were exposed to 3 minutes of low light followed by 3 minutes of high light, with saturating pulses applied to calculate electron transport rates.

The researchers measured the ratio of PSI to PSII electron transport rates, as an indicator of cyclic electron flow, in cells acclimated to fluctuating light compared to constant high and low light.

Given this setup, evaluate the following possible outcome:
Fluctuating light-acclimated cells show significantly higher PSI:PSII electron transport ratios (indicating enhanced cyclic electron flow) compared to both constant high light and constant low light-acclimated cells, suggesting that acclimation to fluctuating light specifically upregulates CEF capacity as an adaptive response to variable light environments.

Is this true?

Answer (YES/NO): NO